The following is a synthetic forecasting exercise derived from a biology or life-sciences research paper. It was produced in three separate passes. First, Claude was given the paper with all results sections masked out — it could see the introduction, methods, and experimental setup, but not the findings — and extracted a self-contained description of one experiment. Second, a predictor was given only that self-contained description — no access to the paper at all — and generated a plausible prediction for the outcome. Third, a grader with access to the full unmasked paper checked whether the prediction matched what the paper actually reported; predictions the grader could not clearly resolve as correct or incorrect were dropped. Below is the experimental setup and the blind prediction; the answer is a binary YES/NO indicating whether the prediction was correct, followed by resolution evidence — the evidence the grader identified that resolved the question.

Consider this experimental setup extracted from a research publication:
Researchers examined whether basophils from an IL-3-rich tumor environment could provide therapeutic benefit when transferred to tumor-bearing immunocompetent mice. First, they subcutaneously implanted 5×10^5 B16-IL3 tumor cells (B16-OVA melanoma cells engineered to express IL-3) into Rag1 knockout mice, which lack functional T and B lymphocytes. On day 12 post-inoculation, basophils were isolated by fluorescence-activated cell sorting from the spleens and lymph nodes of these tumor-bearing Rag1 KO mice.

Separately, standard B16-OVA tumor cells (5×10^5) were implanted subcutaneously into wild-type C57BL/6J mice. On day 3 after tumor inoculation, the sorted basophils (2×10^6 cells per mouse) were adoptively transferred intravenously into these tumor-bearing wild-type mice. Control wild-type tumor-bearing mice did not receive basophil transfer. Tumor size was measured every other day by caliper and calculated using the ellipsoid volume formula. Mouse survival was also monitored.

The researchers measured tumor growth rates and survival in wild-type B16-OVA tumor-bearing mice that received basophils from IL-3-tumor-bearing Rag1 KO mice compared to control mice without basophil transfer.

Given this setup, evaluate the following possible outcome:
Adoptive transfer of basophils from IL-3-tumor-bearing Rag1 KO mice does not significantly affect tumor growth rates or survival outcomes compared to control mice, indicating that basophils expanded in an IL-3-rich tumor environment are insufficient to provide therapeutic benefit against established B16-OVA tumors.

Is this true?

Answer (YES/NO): NO